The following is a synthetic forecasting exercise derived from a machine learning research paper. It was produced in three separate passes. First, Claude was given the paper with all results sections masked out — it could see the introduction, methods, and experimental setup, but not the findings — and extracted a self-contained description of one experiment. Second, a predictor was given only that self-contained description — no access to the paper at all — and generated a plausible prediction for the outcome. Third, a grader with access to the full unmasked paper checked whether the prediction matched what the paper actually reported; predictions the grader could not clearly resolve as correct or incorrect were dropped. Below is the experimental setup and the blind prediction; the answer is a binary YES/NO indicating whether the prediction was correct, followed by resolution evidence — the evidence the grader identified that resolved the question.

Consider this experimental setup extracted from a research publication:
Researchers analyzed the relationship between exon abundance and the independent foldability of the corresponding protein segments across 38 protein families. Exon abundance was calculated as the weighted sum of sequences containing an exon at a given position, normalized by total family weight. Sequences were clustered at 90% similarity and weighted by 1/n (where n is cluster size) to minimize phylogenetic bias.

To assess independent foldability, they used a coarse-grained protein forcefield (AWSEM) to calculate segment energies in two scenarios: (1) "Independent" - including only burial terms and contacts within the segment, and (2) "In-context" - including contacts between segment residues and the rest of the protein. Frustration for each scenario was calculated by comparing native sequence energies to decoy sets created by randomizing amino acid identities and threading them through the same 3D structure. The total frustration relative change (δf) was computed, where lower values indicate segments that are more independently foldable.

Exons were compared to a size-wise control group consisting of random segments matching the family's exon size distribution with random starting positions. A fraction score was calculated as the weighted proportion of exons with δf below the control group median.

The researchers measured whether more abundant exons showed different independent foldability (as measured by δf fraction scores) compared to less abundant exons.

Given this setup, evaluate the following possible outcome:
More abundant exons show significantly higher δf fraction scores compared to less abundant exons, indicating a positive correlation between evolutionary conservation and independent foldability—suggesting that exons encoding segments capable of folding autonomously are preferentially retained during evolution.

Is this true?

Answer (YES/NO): YES